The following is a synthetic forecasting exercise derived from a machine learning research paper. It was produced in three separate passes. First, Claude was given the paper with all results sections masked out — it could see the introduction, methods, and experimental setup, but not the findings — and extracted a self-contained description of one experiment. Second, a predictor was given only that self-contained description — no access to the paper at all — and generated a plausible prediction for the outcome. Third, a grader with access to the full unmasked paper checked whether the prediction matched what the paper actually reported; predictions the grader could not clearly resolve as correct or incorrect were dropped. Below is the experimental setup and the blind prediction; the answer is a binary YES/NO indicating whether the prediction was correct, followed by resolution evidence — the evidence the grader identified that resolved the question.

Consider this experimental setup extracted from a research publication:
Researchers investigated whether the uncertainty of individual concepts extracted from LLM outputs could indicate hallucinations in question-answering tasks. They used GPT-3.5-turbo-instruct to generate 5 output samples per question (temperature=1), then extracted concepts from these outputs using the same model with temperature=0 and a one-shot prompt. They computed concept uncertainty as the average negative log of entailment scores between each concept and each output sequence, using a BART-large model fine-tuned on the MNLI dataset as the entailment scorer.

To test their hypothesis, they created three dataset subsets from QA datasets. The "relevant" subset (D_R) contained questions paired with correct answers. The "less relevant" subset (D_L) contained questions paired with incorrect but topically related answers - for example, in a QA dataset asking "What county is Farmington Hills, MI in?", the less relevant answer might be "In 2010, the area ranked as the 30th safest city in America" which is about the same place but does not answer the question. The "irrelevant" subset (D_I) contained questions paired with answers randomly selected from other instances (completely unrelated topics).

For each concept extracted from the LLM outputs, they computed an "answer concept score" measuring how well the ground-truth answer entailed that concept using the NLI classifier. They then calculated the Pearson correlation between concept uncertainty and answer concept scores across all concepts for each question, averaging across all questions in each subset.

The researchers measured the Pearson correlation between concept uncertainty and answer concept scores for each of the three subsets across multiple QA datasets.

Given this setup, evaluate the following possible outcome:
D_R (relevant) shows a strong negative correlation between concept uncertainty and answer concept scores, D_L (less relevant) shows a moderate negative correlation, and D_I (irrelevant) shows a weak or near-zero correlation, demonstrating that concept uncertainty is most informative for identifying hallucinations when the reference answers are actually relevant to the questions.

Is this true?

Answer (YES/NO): YES